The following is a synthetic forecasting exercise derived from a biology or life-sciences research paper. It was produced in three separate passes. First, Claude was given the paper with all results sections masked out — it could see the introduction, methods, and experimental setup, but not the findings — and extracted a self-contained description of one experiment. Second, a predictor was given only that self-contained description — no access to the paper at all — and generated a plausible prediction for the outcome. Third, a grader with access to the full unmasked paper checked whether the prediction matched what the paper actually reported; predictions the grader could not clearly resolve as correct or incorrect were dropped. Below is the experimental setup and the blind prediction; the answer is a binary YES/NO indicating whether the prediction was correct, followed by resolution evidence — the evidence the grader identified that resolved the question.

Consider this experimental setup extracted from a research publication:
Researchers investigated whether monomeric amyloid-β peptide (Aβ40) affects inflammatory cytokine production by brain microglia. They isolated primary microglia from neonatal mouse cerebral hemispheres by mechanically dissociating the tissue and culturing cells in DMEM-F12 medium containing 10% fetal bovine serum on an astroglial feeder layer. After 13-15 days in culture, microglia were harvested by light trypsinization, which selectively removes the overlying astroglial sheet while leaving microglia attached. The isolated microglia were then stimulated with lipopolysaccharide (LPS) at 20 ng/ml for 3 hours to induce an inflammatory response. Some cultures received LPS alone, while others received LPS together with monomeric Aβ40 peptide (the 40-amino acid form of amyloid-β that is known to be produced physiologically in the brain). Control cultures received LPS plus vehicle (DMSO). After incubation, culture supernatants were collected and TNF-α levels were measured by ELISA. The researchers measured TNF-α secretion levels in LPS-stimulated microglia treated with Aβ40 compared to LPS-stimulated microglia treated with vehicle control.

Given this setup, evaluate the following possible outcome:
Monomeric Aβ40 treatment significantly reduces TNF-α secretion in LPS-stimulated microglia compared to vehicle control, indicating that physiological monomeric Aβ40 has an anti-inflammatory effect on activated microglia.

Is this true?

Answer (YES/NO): YES